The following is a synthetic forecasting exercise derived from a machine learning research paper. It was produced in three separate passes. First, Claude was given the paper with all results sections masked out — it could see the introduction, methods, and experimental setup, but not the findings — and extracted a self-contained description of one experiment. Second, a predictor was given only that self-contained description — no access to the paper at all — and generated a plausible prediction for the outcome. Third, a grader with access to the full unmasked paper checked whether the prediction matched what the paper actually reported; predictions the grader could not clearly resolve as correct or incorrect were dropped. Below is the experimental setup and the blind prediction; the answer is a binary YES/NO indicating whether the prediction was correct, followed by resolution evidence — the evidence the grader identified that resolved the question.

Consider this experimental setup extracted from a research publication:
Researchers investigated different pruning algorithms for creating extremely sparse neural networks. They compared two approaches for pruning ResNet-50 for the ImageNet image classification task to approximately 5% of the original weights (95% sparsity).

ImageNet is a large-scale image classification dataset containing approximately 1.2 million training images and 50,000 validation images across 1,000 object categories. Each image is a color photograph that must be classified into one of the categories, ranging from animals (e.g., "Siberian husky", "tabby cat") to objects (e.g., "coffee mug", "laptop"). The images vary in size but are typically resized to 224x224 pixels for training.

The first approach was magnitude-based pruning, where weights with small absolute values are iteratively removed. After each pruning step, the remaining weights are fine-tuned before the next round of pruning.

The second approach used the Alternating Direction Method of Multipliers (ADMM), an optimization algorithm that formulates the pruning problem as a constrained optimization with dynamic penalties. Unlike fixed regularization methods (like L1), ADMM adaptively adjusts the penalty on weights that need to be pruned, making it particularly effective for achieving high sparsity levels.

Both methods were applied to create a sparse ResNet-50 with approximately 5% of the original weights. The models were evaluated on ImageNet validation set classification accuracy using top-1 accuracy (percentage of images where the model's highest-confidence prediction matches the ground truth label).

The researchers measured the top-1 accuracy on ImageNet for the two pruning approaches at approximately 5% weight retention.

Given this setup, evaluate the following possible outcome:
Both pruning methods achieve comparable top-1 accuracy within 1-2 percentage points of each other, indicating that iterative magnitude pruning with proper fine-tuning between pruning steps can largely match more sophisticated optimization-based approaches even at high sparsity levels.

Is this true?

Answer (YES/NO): NO